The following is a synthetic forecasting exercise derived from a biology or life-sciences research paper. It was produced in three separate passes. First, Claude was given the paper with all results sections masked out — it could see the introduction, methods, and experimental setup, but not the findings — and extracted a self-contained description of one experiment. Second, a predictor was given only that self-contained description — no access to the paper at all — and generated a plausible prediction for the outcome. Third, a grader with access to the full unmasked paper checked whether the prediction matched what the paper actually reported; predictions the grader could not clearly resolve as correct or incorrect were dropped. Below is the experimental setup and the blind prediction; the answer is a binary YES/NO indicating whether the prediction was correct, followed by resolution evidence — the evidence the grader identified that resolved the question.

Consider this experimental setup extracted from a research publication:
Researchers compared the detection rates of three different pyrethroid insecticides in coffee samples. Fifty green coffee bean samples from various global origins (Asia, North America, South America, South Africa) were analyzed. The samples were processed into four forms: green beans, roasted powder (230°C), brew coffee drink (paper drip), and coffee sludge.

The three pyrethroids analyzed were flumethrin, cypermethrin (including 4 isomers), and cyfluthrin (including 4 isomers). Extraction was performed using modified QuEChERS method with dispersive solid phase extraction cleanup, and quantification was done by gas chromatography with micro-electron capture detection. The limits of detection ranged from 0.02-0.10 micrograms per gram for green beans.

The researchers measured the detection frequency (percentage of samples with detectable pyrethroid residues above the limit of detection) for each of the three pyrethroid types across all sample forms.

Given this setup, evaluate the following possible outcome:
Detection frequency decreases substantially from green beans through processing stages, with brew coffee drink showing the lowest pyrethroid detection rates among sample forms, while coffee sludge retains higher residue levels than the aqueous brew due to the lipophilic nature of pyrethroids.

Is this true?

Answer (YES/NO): YES